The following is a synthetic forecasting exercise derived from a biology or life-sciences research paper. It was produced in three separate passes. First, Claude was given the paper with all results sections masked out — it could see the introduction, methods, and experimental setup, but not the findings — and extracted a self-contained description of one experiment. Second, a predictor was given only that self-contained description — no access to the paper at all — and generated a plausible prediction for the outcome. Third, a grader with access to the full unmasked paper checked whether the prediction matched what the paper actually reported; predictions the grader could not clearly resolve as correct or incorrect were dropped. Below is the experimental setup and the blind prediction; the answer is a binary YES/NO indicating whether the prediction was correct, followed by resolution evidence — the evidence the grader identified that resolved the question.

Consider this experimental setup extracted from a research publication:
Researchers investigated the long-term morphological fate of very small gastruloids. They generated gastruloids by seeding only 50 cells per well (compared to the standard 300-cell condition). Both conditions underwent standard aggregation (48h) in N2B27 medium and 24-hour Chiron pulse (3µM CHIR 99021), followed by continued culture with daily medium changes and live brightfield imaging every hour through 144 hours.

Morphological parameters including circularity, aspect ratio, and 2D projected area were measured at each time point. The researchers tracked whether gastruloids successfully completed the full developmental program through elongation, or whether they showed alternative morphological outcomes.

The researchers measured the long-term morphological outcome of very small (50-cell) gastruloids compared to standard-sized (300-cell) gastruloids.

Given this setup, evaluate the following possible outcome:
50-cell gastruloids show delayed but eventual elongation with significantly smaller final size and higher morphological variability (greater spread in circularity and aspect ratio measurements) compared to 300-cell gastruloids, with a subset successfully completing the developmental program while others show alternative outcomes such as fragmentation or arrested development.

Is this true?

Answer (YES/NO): NO